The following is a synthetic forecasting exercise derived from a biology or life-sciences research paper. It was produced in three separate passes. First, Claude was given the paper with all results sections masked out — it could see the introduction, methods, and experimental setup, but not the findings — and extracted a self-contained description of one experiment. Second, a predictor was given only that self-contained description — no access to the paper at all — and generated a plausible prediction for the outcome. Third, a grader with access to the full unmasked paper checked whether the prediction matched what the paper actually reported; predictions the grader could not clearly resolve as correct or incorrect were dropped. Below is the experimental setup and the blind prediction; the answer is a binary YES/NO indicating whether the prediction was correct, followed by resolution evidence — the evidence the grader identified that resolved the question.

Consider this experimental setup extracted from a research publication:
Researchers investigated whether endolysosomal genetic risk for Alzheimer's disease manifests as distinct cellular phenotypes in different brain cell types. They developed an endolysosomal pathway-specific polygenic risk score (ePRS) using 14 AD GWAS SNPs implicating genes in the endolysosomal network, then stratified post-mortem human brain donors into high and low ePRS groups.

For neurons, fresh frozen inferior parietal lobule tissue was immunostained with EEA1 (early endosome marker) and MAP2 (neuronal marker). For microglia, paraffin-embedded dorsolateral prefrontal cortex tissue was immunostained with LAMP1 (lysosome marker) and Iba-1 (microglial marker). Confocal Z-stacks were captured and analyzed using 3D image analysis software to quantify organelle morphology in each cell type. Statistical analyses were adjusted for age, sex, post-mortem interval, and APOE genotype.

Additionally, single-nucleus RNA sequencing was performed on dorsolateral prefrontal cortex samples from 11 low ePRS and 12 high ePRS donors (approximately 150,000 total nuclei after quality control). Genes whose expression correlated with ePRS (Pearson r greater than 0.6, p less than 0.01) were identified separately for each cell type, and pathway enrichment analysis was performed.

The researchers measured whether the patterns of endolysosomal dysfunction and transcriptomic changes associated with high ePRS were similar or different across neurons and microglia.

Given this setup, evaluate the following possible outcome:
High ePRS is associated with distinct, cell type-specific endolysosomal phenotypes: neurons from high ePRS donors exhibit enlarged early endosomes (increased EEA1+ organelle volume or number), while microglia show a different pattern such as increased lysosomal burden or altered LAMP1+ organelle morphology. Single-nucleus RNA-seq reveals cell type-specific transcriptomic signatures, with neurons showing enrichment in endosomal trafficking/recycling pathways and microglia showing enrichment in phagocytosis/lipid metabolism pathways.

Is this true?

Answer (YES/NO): NO